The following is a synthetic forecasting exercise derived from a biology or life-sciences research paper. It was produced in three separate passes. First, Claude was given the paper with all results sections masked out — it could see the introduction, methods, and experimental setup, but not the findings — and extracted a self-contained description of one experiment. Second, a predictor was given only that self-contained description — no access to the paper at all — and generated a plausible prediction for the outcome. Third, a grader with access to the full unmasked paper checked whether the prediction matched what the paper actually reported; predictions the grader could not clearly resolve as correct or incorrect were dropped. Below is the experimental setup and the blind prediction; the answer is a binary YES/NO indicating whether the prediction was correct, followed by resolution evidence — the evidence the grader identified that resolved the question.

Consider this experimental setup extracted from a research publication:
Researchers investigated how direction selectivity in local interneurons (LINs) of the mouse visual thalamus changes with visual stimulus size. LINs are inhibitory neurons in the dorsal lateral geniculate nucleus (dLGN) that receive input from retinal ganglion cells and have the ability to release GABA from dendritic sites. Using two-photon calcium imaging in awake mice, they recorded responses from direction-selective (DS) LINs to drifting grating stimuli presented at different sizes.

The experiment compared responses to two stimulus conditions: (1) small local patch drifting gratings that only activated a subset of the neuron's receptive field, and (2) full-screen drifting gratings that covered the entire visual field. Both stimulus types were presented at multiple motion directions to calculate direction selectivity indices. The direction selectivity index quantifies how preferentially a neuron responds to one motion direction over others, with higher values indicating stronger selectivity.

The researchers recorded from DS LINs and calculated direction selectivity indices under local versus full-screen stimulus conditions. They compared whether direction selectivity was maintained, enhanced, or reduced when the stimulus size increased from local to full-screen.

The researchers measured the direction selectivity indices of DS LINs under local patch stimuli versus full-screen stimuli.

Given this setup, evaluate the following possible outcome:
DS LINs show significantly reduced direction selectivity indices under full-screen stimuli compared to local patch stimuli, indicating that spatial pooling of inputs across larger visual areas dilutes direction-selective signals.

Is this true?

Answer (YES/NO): NO